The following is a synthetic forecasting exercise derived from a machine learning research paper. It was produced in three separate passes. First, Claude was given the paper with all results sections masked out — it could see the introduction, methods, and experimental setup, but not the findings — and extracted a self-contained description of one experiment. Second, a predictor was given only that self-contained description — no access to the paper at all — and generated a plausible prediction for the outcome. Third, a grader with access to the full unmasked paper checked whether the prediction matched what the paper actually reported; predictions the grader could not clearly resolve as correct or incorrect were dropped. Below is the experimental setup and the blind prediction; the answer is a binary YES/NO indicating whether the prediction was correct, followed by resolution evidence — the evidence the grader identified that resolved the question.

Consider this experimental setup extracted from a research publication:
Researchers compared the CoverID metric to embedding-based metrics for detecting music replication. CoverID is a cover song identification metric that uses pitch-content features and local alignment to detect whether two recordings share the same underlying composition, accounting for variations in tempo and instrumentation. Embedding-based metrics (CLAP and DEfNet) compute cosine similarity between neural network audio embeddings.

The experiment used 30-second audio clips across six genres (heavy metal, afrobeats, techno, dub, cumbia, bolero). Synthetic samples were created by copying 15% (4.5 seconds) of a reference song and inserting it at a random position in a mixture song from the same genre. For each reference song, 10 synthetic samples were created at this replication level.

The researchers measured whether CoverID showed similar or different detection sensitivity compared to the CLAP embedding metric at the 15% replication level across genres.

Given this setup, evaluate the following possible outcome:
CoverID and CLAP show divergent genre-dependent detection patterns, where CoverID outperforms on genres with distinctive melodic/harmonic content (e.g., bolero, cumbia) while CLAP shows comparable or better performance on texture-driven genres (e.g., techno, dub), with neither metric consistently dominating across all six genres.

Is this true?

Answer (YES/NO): NO